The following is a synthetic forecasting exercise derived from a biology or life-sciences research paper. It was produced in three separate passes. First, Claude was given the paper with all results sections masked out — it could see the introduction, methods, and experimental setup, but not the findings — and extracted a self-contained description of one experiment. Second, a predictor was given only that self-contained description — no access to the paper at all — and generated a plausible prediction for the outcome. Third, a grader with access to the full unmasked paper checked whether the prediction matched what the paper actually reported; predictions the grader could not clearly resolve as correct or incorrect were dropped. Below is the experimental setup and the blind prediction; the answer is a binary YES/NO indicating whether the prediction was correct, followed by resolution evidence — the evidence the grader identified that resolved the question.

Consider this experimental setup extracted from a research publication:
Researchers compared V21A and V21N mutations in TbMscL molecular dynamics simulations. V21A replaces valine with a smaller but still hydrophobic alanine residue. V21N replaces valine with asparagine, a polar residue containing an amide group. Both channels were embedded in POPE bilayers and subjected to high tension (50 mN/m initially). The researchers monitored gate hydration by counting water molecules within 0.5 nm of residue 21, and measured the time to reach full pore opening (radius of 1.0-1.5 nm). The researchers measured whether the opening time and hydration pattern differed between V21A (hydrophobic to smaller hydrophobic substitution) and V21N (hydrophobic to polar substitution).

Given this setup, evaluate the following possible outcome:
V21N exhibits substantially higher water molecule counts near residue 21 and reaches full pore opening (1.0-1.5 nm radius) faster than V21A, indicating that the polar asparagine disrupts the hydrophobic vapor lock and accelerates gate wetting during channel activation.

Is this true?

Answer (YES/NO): NO